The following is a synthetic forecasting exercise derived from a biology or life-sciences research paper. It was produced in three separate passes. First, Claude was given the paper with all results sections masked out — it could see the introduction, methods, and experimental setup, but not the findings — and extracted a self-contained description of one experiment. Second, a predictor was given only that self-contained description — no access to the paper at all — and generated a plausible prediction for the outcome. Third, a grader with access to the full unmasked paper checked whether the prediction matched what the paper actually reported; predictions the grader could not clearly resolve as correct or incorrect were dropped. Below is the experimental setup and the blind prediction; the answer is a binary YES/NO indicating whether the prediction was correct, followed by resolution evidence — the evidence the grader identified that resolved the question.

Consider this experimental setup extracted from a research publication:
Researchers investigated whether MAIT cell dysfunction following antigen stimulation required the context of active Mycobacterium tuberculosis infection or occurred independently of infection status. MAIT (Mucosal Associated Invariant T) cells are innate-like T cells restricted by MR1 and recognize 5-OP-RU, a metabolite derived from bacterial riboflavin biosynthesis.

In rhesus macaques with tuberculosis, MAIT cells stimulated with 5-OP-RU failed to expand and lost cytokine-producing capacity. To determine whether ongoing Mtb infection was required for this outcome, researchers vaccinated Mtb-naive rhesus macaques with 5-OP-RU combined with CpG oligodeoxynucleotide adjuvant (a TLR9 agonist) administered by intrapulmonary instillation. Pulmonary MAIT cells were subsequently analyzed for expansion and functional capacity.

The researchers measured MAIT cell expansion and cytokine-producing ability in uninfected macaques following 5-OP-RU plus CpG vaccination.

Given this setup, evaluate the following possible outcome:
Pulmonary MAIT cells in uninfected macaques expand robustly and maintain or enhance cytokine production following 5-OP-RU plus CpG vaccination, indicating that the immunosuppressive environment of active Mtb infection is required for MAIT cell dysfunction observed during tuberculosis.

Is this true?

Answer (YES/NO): NO